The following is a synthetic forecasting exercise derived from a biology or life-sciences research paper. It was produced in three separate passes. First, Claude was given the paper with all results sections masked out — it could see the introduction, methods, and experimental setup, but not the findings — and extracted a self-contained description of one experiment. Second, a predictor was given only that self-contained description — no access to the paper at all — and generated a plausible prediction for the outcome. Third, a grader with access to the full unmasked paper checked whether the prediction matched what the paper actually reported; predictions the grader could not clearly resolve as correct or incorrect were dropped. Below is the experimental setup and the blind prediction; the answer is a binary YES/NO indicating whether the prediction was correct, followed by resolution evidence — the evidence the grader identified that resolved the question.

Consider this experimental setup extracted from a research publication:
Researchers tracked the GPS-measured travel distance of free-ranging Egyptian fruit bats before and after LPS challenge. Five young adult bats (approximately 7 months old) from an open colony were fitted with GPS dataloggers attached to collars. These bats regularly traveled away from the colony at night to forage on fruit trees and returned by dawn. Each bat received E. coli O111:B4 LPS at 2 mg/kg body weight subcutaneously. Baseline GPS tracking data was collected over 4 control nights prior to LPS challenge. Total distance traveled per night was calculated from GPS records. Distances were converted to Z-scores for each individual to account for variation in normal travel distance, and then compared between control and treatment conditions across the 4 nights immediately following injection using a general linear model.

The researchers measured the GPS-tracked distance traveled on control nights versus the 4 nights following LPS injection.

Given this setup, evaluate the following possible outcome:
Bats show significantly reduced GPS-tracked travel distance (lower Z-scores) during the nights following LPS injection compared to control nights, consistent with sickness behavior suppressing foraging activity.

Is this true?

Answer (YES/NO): YES